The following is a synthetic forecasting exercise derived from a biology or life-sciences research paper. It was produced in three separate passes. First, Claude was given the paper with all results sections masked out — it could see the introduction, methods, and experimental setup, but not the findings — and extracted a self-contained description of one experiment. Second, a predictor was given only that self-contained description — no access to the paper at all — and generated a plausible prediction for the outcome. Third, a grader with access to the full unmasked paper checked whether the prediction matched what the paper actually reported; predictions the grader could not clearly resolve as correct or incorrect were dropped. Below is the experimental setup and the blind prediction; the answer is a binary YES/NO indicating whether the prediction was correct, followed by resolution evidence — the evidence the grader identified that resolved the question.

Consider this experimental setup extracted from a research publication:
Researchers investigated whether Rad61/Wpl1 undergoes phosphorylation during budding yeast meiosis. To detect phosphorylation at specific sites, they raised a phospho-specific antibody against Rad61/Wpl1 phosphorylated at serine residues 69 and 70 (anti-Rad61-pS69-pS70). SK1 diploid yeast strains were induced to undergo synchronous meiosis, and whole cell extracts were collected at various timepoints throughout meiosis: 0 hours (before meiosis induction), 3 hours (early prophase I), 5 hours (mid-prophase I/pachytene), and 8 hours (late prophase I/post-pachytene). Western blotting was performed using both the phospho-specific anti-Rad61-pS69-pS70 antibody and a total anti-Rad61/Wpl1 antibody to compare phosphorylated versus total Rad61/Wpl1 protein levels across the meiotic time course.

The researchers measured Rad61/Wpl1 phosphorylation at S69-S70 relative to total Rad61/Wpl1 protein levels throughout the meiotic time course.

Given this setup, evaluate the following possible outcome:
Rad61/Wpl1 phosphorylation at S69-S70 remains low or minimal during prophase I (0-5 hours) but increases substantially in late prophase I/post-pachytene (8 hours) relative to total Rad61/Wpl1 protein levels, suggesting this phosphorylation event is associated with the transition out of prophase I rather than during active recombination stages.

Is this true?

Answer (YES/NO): NO